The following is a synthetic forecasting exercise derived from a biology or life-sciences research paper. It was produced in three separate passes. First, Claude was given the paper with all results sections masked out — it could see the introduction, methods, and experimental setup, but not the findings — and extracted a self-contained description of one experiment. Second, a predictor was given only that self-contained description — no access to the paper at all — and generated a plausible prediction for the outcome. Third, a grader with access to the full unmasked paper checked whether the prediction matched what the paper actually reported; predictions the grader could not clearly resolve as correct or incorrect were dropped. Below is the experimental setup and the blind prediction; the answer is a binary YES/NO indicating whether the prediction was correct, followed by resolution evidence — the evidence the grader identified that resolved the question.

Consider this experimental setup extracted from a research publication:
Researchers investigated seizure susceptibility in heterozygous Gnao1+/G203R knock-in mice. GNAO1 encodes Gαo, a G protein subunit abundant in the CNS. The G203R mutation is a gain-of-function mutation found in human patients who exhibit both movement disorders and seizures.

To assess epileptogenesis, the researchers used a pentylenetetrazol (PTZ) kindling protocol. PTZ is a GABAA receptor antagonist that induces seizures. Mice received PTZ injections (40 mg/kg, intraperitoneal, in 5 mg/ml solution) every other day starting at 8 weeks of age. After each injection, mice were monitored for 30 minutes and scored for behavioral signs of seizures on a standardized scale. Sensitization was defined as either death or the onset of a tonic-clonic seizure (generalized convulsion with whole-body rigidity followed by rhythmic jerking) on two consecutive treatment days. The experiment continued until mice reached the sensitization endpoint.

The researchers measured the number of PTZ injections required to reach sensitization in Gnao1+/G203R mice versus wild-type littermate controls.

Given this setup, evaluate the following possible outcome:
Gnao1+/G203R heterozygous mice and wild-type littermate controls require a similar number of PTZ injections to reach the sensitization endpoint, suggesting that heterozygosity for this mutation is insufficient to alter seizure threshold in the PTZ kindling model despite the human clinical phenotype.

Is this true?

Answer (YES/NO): NO